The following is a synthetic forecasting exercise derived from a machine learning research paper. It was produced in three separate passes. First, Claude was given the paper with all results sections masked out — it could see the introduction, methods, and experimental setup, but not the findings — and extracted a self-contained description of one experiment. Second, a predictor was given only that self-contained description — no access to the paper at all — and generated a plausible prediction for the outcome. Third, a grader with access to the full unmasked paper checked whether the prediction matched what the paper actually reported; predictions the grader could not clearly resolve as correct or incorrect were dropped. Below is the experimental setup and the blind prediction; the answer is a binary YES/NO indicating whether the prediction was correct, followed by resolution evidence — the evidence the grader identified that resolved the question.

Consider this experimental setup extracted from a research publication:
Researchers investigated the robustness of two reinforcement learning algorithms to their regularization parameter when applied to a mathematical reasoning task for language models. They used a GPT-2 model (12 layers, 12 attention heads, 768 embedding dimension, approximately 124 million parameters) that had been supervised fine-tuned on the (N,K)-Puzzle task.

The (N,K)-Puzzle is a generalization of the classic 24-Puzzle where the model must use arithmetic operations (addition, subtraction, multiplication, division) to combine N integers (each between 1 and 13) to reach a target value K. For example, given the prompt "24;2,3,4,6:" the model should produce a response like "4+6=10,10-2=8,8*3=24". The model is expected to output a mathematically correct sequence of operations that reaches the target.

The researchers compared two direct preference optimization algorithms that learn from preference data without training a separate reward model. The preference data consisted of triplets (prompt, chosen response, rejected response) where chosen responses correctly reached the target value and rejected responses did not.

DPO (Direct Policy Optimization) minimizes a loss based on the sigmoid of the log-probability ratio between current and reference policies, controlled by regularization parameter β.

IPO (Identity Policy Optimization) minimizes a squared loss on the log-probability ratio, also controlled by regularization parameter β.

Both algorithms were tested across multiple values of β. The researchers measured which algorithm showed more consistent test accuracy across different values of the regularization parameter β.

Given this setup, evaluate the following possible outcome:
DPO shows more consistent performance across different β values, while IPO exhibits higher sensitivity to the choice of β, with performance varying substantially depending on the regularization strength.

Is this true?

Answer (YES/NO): NO